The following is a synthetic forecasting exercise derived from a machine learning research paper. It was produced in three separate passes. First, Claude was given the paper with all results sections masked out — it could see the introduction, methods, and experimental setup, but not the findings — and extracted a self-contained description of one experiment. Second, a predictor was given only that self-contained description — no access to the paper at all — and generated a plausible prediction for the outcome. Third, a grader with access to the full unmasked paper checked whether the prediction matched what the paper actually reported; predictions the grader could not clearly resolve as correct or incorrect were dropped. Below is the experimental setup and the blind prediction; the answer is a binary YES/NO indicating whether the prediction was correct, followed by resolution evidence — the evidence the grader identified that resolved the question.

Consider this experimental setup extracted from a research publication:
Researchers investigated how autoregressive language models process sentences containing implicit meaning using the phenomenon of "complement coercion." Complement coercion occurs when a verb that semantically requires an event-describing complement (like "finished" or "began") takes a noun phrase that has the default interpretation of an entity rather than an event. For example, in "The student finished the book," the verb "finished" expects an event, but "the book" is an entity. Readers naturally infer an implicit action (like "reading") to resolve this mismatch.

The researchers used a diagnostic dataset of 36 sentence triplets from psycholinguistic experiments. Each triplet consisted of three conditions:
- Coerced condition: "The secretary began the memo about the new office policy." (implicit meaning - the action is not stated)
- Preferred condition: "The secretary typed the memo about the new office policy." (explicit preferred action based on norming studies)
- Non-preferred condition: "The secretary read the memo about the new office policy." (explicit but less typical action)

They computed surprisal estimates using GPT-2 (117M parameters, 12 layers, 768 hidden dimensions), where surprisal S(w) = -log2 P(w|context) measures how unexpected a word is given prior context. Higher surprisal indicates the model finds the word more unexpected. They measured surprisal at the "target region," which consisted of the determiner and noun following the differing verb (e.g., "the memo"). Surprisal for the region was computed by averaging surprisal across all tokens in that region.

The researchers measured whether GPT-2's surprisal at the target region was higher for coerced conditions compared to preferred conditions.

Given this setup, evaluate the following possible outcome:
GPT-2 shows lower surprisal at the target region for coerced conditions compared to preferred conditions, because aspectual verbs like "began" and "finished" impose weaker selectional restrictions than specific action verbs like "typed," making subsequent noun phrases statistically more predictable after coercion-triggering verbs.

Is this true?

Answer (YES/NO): NO